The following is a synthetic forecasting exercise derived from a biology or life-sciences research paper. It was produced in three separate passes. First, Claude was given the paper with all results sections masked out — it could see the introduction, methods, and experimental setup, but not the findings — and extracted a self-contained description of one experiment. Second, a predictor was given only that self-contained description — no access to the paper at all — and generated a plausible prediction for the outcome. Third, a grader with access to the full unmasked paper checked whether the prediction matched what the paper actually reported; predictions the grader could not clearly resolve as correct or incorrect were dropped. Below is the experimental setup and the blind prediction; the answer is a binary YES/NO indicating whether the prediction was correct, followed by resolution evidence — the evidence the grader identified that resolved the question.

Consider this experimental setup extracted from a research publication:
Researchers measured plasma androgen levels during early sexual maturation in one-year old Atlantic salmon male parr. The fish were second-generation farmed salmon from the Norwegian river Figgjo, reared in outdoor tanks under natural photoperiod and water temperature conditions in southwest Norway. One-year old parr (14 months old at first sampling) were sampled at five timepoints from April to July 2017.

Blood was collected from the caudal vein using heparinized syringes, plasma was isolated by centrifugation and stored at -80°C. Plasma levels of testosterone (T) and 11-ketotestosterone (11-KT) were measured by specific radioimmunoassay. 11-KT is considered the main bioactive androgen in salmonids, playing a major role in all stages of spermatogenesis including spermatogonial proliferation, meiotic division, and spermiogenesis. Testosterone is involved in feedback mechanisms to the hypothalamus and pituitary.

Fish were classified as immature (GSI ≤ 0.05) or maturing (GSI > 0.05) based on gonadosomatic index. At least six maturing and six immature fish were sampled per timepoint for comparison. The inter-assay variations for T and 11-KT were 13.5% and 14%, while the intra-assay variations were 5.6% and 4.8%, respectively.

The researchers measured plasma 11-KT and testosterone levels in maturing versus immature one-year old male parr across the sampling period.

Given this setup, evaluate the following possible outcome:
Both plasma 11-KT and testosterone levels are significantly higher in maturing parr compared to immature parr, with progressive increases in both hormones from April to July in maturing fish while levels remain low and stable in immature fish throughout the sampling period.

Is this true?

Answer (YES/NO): NO